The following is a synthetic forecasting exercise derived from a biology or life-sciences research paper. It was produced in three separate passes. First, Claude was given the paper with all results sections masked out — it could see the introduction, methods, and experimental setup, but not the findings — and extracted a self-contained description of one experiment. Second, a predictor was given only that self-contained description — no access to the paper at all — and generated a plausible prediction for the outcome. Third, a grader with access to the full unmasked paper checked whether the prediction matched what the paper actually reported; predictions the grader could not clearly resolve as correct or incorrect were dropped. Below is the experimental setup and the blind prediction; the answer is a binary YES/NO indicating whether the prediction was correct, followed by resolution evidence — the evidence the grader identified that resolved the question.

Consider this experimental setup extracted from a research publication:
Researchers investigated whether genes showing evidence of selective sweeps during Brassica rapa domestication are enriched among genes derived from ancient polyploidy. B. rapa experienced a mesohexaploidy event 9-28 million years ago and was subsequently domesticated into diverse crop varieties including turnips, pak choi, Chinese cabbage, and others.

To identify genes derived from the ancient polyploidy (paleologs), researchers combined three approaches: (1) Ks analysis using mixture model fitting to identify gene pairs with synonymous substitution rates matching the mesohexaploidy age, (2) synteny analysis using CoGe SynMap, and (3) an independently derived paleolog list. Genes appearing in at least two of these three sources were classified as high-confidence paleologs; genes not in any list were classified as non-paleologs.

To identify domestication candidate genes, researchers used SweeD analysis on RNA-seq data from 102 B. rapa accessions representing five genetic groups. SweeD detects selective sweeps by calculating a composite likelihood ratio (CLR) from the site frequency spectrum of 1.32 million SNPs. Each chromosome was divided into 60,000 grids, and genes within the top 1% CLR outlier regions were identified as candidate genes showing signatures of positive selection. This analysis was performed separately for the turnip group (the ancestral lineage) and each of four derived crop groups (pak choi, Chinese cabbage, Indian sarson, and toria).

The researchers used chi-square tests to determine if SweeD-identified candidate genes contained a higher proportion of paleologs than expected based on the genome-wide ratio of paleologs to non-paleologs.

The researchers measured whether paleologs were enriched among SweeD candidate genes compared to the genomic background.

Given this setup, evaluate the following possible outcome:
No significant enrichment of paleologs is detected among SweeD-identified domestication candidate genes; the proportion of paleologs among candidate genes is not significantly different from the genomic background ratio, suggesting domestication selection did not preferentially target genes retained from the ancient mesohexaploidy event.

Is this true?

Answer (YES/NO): NO